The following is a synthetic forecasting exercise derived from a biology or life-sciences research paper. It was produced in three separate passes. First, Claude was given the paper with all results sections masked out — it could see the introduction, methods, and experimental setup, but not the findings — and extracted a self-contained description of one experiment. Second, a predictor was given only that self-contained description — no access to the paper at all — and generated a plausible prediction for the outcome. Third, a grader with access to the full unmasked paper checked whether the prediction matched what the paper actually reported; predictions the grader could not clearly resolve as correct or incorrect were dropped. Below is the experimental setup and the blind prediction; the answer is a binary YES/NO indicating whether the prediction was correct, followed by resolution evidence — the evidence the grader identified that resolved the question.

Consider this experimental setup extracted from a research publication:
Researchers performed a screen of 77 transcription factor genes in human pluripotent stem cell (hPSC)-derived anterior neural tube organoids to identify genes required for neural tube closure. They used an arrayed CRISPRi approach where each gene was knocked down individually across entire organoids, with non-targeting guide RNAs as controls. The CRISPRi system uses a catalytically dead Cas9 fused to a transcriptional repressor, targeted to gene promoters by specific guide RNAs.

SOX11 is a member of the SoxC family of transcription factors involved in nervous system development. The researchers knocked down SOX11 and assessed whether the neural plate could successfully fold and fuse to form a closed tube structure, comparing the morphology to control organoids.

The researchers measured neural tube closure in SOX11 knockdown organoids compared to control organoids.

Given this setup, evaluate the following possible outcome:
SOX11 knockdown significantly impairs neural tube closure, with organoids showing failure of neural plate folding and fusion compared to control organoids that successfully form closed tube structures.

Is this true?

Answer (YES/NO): YES